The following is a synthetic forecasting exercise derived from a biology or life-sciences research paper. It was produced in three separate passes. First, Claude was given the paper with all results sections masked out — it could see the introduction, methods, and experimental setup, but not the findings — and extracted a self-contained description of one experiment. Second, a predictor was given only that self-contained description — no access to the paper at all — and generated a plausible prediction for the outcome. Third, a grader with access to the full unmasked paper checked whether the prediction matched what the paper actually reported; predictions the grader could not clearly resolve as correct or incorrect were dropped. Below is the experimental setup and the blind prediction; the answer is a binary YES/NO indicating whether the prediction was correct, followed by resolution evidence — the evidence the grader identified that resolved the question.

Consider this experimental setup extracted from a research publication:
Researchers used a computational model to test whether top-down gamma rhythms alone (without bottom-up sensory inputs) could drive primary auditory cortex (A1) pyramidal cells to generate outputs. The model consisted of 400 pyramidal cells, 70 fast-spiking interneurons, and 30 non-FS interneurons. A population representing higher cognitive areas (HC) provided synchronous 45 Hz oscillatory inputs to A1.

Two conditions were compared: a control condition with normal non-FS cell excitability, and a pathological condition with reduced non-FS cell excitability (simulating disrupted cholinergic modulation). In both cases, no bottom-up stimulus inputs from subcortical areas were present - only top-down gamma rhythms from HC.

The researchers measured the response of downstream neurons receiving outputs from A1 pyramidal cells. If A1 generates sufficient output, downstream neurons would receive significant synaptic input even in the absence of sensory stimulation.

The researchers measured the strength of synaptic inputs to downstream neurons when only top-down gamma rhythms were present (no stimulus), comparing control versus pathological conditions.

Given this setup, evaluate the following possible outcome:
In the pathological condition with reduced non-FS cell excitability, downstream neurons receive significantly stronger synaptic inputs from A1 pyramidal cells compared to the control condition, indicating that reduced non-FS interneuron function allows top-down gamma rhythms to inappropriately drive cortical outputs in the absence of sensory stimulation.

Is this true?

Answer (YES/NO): YES